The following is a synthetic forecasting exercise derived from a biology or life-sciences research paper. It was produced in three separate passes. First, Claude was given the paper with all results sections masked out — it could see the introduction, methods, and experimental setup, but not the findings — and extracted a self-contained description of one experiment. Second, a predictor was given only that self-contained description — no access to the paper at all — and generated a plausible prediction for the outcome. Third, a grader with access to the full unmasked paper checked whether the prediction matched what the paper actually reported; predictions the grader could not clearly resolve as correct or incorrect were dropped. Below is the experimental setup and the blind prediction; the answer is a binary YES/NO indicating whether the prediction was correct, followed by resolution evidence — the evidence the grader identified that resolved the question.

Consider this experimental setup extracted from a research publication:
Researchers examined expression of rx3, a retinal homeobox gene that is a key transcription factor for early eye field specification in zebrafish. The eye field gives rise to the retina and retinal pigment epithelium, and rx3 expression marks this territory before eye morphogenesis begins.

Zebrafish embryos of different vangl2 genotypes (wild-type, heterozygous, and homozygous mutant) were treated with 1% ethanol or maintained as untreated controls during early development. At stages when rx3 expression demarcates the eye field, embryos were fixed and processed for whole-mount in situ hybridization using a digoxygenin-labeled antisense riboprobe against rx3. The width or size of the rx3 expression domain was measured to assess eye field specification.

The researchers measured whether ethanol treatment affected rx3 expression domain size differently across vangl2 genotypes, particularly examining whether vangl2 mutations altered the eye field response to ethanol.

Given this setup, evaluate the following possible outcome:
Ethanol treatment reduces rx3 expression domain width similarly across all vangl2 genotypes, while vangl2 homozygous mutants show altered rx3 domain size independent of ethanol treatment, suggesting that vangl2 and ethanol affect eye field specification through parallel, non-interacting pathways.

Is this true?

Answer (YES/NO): NO